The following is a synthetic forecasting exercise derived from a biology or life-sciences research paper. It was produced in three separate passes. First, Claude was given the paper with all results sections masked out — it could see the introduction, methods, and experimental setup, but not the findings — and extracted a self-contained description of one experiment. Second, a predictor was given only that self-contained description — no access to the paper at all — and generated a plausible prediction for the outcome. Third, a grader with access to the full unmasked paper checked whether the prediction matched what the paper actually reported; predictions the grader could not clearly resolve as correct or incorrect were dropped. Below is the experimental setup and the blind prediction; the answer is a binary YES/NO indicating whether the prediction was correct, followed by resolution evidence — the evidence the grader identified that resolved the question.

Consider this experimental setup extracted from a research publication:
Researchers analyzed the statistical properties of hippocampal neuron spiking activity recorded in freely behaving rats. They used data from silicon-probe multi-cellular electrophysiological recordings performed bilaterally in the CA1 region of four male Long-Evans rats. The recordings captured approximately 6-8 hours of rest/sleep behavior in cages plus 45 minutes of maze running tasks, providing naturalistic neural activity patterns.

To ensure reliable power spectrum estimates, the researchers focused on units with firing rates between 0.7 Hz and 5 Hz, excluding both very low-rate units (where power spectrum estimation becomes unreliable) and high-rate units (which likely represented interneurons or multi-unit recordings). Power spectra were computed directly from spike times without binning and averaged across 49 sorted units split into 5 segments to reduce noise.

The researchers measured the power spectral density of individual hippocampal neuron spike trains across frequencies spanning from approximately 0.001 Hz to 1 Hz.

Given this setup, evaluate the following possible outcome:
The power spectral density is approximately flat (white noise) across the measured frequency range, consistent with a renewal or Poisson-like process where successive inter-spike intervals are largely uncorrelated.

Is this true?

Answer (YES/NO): NO